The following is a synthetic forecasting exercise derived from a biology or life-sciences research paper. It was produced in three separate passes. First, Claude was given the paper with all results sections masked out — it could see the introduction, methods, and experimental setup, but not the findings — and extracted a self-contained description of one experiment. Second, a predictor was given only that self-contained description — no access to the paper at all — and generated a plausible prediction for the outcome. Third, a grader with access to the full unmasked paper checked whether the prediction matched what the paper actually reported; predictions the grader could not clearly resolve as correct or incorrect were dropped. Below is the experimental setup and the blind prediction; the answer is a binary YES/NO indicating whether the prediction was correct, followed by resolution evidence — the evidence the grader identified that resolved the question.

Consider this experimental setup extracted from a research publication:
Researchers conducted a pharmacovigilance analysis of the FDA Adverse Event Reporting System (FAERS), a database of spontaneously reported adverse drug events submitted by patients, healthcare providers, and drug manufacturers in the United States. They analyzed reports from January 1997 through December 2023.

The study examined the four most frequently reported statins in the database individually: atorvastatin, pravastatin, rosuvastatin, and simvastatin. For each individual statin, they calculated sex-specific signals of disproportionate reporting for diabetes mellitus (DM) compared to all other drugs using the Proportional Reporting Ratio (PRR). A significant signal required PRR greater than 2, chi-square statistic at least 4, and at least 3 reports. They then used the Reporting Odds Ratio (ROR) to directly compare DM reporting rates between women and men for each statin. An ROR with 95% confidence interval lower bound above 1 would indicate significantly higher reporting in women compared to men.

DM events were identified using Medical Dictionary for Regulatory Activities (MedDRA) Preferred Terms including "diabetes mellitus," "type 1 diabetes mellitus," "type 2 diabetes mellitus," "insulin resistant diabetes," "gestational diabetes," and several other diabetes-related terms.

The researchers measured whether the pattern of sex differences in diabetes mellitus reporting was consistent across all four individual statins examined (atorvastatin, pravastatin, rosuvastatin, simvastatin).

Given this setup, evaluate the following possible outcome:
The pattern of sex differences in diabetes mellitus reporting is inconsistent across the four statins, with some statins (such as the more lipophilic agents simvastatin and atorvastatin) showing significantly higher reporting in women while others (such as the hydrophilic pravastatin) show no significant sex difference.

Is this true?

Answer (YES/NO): NO